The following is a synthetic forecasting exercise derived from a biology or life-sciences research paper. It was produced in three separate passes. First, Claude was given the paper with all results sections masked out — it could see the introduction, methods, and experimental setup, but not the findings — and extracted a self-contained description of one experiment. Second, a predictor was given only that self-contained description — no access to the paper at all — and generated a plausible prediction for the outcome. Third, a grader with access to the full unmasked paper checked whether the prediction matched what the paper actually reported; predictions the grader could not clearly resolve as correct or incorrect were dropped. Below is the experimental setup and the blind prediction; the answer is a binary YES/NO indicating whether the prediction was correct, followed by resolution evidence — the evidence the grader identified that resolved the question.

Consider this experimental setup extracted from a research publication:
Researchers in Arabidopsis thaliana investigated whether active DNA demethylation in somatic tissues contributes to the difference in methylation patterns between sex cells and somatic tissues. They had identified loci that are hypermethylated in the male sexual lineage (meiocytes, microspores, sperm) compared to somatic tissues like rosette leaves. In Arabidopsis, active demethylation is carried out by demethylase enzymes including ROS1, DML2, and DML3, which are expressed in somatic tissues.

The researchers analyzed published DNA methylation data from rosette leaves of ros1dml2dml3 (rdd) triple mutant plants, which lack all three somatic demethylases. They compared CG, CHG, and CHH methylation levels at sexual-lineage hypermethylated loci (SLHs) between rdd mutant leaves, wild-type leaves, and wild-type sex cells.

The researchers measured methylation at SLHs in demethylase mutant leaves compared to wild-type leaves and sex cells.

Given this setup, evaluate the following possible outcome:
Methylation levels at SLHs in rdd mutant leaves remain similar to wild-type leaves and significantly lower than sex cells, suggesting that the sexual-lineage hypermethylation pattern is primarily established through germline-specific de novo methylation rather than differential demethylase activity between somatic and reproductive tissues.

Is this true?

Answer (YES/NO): NO